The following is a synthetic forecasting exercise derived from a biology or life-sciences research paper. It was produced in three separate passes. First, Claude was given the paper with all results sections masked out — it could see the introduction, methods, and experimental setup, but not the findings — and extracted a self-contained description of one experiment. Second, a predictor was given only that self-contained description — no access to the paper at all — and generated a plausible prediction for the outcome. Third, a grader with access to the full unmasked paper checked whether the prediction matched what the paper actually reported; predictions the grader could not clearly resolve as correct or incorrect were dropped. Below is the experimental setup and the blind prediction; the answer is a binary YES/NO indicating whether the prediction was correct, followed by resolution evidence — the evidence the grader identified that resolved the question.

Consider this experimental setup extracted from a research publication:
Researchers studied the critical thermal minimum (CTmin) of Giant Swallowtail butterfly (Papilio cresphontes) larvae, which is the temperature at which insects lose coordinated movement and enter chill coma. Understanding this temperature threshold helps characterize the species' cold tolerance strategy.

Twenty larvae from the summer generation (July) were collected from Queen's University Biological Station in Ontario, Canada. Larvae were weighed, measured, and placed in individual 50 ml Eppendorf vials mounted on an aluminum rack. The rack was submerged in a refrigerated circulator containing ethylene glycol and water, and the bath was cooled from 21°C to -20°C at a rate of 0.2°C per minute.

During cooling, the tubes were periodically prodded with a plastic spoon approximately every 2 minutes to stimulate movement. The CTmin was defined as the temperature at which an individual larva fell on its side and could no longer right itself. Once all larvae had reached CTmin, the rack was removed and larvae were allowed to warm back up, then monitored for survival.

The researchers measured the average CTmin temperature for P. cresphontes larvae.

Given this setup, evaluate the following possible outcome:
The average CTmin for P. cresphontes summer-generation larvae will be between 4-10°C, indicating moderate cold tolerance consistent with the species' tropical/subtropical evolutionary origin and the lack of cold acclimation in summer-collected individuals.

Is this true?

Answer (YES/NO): NO